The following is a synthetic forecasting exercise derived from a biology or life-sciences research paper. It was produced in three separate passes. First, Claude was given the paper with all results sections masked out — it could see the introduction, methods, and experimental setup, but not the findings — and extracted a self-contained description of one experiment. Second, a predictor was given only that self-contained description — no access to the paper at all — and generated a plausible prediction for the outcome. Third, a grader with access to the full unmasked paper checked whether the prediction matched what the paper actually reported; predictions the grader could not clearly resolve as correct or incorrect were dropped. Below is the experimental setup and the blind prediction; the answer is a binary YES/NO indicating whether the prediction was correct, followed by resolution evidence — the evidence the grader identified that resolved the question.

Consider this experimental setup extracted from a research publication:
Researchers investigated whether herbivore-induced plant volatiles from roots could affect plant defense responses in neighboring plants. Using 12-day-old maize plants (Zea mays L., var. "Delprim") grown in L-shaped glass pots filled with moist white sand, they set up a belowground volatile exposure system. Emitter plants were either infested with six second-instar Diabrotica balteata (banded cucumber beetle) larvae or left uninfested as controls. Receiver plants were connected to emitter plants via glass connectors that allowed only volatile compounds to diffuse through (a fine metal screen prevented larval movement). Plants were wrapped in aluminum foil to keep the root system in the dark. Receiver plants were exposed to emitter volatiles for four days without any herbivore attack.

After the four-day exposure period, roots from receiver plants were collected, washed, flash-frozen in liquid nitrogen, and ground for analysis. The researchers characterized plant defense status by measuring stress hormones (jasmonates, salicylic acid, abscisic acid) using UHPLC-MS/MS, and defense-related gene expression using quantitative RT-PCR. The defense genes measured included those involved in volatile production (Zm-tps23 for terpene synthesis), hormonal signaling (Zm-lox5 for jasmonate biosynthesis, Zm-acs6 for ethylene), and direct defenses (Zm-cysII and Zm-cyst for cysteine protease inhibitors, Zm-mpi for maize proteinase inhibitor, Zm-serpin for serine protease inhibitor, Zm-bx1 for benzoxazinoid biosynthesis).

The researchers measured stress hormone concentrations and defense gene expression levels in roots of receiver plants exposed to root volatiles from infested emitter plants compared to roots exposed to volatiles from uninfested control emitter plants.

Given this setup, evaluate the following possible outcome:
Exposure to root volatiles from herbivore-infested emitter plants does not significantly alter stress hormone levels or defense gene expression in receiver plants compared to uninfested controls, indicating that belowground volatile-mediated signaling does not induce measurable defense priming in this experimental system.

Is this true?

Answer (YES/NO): NO